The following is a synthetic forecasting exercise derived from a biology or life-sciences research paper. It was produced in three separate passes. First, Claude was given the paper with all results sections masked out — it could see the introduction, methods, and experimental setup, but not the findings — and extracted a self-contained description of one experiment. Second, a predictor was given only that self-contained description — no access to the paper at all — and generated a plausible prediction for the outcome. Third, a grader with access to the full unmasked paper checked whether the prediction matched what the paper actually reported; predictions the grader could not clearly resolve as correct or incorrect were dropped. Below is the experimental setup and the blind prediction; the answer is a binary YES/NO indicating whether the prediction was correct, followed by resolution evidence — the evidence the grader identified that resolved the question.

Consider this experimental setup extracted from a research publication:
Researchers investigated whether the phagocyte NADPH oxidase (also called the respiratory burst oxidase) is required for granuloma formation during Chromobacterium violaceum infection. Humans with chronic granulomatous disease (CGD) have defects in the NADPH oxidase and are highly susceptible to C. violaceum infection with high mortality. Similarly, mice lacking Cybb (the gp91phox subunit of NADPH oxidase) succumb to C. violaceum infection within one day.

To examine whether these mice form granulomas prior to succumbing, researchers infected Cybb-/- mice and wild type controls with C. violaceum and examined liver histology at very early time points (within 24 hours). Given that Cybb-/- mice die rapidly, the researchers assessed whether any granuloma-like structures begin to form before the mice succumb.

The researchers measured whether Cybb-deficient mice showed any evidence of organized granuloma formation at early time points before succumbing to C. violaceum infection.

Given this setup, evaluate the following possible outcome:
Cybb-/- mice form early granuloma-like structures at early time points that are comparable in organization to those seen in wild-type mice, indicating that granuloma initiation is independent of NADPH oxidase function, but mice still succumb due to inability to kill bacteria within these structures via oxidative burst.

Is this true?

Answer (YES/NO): YES